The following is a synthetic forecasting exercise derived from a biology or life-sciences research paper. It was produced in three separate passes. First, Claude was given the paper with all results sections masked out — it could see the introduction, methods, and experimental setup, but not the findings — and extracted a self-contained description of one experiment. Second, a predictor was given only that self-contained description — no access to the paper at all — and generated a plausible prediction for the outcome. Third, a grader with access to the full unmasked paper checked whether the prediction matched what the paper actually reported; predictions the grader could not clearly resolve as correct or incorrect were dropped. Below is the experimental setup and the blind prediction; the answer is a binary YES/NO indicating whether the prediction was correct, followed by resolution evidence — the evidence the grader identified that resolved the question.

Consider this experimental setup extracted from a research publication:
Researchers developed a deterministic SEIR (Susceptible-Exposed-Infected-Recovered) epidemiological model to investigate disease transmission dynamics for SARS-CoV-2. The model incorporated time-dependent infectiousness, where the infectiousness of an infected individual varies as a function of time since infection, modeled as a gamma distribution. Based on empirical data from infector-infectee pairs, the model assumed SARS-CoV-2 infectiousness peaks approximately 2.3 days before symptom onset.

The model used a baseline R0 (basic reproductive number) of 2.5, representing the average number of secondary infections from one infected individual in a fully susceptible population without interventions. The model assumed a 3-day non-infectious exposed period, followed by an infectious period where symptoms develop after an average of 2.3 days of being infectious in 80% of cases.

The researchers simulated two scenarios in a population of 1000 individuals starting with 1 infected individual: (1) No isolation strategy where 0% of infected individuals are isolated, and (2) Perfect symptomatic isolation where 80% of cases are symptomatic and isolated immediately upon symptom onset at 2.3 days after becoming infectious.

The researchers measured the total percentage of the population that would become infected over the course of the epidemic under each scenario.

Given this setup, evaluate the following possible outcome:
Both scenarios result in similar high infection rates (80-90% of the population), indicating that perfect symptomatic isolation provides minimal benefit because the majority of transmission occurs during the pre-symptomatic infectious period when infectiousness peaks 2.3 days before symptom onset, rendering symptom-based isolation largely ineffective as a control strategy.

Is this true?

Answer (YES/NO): NO